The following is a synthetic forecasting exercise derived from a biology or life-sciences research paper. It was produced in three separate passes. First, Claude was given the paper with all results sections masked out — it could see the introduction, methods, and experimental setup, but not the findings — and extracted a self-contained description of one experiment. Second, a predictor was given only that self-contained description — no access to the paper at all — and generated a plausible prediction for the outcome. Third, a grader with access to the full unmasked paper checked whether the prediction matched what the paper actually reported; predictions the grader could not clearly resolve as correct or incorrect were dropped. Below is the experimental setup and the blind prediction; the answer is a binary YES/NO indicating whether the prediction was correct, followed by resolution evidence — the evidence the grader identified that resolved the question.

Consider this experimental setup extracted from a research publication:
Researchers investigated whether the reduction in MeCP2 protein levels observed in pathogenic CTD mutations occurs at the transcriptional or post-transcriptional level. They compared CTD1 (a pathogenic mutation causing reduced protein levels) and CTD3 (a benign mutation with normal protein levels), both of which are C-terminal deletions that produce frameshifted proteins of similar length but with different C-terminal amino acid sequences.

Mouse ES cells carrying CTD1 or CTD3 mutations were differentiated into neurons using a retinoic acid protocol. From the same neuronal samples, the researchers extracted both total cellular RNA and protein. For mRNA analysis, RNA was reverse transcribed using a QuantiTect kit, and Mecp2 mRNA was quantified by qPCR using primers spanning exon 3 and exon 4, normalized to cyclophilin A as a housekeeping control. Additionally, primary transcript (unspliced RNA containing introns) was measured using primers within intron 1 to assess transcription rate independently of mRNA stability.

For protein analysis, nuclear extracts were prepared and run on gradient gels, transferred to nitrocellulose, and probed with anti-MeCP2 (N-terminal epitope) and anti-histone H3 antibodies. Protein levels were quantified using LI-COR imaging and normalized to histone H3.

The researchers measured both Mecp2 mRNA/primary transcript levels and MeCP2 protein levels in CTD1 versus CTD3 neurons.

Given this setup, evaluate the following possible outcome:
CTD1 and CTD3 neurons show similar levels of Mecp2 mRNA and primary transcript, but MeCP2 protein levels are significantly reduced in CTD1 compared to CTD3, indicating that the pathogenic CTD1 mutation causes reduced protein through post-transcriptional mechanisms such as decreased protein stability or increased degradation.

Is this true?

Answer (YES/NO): NO